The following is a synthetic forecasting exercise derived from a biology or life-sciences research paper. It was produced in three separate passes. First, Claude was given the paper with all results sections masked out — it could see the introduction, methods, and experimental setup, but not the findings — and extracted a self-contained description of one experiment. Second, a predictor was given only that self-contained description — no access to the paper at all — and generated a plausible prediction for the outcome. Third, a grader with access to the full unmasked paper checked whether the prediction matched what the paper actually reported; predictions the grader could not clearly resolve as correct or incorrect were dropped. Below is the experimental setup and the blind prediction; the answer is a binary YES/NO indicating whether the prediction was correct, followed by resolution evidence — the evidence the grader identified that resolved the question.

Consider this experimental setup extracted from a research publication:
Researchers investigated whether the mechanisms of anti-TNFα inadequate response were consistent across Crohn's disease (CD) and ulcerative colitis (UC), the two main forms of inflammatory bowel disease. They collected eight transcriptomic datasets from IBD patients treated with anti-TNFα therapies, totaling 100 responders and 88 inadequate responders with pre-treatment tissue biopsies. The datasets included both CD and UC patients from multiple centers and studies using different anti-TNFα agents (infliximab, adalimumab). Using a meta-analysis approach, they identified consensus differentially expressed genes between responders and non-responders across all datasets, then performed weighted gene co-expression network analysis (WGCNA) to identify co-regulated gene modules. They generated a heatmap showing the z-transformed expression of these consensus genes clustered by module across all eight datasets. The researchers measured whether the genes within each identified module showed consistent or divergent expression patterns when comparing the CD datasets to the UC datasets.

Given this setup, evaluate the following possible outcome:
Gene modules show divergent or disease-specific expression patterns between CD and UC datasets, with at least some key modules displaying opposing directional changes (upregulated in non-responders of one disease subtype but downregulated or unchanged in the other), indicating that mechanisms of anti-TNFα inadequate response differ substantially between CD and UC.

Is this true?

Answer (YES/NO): NO